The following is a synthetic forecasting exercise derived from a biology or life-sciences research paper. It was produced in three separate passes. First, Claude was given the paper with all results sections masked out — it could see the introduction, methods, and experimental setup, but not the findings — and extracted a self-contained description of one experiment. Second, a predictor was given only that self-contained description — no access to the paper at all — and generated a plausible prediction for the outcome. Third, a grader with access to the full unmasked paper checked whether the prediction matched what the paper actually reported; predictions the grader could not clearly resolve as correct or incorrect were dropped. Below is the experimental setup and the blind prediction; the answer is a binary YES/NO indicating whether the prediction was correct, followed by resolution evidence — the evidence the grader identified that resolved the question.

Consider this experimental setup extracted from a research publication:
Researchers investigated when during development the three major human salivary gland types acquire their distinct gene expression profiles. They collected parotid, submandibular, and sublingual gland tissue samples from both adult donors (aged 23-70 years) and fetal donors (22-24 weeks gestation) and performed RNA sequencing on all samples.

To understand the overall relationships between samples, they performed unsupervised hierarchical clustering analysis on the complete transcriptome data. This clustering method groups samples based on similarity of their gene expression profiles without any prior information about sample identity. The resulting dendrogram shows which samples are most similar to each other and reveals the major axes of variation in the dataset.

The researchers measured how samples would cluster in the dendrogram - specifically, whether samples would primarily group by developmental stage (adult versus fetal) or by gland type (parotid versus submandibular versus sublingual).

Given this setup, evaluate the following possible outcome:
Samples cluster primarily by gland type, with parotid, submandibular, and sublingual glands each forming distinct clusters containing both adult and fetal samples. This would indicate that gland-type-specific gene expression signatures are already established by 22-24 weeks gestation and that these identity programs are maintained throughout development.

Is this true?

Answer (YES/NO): NO